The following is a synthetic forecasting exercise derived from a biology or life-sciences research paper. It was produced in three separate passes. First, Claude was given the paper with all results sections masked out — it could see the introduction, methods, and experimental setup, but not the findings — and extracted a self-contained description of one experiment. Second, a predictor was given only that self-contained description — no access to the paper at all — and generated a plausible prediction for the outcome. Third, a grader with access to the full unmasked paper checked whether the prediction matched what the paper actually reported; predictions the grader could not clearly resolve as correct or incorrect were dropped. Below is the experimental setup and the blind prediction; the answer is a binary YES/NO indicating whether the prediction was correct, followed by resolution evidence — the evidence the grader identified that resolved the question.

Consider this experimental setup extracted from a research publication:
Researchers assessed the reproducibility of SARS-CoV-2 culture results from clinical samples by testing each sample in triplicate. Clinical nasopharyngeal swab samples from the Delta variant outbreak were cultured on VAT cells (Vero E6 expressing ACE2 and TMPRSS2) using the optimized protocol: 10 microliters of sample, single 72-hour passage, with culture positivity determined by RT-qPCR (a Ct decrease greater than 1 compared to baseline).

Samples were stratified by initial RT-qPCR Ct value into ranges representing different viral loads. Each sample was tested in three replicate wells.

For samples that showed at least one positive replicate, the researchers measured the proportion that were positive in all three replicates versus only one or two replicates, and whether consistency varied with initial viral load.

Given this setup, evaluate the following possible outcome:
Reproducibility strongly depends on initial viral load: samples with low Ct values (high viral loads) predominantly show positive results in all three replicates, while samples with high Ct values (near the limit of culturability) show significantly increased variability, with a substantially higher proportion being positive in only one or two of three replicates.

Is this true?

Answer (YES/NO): YES